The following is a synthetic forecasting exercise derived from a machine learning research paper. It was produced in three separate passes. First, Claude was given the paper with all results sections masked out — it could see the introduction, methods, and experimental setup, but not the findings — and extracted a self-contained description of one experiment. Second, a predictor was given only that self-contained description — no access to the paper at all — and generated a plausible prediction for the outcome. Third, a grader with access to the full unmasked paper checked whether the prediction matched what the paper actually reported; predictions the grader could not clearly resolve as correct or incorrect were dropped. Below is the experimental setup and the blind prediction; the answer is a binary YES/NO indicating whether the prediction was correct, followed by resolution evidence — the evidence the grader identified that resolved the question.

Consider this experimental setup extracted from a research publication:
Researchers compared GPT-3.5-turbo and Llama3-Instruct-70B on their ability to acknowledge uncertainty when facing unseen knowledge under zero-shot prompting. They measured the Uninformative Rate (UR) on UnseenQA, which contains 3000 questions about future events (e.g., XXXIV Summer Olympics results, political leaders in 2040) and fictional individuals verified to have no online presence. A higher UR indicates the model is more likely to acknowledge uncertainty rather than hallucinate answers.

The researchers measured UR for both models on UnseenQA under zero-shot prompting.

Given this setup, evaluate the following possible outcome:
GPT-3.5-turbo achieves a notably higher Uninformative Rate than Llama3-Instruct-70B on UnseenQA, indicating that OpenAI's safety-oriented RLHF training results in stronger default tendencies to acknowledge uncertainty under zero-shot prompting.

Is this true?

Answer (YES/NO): YES